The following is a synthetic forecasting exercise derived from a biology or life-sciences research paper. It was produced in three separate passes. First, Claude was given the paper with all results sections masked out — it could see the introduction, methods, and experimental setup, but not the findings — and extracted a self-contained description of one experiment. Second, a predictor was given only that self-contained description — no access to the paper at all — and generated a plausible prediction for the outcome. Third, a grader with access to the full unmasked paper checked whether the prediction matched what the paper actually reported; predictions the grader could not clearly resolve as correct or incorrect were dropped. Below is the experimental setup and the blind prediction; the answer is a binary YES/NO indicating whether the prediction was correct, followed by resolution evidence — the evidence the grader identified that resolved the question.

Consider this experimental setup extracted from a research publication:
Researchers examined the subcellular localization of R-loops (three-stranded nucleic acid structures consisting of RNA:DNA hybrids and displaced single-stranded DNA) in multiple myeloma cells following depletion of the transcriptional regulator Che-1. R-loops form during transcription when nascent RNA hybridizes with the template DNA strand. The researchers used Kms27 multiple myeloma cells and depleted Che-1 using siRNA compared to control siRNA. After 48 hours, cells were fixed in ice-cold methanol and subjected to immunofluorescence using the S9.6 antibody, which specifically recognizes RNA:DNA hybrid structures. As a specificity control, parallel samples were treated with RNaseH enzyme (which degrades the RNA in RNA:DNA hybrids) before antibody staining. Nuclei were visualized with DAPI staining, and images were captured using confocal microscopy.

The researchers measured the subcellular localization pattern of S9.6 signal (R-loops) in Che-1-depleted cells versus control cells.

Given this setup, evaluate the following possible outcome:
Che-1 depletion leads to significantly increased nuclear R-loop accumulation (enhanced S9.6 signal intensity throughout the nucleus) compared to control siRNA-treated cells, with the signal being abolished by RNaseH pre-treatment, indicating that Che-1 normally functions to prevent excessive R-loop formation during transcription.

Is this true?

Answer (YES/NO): NO